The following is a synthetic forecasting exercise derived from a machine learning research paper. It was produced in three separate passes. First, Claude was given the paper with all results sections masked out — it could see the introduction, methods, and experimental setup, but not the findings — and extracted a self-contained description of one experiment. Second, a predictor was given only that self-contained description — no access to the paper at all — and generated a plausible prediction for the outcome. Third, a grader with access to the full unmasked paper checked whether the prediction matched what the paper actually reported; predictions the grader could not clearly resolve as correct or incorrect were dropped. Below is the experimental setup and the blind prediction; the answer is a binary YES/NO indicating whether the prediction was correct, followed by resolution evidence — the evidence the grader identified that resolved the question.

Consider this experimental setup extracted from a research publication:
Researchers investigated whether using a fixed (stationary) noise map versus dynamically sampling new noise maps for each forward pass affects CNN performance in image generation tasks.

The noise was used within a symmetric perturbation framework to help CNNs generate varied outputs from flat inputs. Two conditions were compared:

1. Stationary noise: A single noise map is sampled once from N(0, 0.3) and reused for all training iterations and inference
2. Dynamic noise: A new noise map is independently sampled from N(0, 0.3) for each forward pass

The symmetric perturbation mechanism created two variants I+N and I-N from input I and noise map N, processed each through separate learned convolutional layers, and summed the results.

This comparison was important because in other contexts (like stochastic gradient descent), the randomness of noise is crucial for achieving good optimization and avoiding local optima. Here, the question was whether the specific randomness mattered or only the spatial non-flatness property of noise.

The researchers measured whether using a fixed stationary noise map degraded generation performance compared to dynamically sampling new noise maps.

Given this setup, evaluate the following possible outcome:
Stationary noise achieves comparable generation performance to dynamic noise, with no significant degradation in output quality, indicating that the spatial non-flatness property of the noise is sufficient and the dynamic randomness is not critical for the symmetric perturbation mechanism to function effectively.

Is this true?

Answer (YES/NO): YES